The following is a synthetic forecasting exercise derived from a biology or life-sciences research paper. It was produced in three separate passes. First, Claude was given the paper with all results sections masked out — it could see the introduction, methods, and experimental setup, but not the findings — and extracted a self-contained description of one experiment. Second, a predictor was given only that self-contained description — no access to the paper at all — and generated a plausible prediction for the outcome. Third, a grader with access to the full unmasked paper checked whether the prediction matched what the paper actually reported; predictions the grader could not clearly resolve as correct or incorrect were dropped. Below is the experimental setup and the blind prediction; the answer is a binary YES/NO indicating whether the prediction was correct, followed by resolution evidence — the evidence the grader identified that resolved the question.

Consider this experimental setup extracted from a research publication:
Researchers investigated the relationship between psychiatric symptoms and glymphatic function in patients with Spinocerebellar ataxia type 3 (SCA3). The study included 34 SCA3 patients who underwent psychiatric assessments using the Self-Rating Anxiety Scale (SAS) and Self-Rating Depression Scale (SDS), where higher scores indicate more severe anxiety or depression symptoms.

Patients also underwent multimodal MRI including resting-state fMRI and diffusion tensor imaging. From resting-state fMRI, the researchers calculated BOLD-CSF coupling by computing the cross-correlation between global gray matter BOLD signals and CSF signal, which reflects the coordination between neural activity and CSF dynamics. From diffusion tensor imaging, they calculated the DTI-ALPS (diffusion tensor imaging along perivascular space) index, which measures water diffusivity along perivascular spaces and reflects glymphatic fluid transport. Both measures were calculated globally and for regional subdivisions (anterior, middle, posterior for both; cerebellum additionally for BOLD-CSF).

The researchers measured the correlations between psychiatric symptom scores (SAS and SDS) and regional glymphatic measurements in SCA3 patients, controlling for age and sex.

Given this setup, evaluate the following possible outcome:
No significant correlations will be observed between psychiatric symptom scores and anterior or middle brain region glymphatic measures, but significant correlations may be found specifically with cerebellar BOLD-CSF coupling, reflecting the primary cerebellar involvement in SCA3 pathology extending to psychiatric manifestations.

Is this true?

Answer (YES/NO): NO